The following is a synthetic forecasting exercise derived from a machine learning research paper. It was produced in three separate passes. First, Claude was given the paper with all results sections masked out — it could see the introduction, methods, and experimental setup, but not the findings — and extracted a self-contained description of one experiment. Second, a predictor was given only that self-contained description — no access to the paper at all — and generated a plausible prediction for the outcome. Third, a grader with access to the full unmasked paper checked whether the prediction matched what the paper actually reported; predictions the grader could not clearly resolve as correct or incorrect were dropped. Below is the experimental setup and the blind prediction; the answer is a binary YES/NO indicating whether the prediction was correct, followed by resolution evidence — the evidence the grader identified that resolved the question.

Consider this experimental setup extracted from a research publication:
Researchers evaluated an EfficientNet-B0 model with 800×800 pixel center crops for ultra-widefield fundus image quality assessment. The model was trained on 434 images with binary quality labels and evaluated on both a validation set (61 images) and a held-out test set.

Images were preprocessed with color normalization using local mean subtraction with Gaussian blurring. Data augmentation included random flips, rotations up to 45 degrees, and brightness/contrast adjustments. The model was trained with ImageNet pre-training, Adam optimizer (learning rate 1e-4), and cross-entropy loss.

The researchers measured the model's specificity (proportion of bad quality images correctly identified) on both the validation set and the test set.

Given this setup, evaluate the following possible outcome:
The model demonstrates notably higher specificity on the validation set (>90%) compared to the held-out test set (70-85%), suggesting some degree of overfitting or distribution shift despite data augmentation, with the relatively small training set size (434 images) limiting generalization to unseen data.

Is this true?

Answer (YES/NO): NO